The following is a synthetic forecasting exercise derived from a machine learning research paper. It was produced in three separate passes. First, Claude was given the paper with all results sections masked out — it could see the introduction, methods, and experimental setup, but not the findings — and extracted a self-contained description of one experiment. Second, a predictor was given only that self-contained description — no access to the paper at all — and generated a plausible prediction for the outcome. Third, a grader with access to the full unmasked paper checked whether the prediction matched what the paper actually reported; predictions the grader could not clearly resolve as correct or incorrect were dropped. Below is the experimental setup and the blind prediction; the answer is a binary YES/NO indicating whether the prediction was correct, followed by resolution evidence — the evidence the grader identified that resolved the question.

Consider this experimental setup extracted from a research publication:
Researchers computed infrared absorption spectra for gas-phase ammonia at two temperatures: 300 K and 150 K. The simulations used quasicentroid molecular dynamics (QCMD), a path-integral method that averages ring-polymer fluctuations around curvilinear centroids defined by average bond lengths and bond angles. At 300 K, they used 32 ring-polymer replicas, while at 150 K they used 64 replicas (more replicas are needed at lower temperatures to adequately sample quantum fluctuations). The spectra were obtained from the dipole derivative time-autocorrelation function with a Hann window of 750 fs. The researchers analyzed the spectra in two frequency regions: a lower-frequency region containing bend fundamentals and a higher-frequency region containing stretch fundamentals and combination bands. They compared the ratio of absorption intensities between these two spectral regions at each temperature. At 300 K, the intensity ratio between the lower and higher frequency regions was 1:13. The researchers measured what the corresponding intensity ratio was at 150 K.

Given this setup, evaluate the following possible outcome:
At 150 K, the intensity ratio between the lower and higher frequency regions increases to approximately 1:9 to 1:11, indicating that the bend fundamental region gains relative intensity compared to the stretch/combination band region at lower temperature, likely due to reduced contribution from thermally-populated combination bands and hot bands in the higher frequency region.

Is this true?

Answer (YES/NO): NO